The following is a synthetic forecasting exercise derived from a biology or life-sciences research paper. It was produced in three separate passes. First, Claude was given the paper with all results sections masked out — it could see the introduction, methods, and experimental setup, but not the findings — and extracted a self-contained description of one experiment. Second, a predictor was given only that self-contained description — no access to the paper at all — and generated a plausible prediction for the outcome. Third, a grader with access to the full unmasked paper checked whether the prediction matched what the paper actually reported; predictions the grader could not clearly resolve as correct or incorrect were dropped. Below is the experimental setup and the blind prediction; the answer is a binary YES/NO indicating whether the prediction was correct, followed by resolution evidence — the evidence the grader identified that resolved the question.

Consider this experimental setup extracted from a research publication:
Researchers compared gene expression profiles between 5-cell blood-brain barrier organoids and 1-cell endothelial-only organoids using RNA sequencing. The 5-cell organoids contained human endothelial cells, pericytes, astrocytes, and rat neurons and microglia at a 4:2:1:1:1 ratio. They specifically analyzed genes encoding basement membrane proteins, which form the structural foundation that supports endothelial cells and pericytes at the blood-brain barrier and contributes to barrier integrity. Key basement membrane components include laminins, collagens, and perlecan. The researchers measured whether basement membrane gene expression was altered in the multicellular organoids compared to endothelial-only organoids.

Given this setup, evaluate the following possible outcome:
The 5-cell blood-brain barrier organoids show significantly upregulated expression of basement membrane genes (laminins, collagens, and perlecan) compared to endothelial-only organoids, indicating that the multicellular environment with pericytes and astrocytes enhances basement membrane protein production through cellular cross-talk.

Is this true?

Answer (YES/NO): YES